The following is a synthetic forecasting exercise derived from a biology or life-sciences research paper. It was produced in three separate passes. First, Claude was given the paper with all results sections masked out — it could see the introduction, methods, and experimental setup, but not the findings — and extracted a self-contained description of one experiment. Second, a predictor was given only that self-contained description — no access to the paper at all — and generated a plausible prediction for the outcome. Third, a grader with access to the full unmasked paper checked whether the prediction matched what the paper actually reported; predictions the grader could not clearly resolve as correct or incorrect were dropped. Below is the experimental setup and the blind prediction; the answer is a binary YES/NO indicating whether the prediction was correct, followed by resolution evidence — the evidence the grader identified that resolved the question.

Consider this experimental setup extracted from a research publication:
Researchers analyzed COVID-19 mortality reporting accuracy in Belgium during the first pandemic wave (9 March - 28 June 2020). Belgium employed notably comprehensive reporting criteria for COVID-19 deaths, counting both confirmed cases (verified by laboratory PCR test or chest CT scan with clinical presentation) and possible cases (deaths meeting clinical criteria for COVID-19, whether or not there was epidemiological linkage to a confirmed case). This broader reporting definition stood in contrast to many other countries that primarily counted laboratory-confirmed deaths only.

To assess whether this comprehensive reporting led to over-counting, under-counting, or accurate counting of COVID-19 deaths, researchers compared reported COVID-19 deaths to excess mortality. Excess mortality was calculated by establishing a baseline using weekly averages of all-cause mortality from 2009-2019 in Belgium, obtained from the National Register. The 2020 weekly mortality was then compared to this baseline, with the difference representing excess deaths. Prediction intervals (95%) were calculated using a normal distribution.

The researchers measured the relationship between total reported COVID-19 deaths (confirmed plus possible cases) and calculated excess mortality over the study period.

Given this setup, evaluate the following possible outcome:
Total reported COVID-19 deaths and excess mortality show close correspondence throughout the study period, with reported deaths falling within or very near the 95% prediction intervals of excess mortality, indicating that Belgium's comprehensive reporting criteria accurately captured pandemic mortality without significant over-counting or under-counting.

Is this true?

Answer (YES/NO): YES